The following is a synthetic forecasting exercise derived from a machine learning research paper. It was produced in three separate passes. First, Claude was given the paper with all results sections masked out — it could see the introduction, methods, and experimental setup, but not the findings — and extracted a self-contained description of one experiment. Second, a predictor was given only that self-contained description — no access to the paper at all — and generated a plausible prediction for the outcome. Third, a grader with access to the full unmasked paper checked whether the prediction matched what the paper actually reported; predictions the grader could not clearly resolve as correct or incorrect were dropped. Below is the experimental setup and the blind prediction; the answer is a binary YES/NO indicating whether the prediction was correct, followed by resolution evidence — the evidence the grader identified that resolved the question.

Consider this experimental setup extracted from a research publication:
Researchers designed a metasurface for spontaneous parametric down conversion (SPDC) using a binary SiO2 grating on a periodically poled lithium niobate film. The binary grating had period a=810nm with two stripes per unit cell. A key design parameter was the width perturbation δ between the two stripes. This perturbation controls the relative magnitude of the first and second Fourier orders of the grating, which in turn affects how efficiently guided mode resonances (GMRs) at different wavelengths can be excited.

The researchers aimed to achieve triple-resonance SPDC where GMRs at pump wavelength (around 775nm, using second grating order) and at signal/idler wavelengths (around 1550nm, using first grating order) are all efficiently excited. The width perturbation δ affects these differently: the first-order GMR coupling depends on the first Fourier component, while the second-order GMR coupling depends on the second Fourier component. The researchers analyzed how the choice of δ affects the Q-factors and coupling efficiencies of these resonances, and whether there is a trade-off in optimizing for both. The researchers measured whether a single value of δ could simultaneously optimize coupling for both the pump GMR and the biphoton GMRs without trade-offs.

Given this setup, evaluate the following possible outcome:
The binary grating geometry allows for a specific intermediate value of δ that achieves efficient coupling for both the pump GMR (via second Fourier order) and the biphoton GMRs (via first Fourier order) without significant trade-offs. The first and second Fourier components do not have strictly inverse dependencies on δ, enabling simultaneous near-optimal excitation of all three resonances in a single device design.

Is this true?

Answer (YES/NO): YES